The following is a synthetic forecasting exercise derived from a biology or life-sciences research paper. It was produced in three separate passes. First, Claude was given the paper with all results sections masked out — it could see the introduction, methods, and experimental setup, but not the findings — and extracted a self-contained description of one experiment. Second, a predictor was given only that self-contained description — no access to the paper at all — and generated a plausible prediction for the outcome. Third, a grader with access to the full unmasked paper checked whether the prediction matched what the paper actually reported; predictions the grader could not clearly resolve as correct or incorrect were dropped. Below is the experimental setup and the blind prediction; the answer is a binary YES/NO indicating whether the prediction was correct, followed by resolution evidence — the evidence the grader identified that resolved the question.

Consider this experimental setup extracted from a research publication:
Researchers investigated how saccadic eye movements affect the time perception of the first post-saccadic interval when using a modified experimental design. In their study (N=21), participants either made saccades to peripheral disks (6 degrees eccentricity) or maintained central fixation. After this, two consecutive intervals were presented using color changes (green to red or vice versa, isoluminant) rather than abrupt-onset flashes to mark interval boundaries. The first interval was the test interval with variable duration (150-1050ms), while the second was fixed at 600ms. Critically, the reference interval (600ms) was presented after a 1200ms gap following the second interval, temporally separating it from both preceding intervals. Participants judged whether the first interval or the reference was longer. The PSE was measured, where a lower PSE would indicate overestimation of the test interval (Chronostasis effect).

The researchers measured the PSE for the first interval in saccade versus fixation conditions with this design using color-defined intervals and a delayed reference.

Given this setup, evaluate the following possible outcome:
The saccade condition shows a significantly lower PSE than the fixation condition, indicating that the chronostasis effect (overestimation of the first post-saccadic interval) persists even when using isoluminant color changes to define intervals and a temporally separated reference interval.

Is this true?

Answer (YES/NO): NO